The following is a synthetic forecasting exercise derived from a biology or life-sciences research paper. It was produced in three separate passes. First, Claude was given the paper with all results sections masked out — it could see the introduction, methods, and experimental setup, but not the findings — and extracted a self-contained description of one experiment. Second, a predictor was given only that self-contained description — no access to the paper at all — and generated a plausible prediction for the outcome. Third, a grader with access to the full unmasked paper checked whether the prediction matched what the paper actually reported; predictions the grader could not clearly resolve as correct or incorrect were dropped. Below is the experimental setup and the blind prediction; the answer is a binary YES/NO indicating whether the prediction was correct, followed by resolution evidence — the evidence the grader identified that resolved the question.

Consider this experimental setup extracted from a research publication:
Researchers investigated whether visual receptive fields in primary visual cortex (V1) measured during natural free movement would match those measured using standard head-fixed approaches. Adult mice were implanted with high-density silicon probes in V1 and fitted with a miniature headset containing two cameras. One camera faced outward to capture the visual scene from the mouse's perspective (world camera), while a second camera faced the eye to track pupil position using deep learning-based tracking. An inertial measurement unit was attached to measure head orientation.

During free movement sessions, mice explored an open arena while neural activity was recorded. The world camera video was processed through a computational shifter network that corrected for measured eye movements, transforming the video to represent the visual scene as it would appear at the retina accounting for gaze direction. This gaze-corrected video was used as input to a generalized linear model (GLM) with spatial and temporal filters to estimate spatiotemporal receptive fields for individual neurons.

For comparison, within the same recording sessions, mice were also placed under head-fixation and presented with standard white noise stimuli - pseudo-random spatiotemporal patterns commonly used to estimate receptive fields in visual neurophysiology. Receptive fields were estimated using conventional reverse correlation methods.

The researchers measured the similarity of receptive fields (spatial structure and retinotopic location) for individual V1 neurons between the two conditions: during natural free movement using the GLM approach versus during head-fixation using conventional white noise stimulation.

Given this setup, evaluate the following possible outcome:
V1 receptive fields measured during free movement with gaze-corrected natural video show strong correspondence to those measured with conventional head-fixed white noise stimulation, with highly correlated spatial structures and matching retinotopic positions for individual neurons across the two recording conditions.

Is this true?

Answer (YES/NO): YES